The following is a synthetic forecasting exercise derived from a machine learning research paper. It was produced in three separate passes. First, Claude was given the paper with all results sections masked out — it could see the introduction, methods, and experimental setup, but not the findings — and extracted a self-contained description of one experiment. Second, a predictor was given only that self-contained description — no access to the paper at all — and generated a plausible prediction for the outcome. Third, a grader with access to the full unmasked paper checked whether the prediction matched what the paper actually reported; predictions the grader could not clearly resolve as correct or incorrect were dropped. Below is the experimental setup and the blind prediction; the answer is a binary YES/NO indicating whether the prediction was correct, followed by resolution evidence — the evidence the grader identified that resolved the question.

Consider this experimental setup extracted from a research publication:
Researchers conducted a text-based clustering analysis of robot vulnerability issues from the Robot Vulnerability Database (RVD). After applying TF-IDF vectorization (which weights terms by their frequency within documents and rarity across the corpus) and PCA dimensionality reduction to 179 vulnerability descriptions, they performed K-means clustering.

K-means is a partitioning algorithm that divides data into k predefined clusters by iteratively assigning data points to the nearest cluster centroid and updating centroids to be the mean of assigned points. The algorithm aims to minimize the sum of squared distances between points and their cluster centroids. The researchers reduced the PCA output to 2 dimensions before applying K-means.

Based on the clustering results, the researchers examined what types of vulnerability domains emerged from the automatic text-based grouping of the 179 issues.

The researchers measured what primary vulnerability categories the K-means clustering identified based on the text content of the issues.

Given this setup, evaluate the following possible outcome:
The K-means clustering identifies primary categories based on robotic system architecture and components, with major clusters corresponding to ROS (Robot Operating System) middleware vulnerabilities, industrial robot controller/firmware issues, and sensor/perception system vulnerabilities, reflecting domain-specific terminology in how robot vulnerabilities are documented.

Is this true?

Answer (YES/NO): NO